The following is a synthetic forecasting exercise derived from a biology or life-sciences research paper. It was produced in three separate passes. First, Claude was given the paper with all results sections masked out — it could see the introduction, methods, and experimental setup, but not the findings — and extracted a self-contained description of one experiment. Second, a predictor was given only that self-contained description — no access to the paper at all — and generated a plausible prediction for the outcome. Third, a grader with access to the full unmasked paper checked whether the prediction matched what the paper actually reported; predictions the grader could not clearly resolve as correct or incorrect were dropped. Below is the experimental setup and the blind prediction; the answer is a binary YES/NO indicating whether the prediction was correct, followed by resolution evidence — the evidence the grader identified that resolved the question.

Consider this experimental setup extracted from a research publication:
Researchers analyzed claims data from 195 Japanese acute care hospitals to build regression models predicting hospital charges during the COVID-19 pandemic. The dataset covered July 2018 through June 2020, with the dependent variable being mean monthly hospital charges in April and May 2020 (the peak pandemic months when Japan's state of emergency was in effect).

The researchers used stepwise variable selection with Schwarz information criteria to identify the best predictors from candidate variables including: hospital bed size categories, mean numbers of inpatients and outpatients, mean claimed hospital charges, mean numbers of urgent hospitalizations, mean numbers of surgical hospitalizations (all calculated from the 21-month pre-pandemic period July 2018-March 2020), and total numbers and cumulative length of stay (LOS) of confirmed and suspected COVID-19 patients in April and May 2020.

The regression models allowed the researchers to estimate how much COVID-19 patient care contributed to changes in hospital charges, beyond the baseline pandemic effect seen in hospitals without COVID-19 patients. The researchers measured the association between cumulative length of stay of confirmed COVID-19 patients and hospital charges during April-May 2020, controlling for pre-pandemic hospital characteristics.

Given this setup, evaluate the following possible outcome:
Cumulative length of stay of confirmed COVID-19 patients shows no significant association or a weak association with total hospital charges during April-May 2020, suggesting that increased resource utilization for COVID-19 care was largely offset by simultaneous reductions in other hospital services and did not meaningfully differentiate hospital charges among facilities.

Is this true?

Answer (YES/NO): NO